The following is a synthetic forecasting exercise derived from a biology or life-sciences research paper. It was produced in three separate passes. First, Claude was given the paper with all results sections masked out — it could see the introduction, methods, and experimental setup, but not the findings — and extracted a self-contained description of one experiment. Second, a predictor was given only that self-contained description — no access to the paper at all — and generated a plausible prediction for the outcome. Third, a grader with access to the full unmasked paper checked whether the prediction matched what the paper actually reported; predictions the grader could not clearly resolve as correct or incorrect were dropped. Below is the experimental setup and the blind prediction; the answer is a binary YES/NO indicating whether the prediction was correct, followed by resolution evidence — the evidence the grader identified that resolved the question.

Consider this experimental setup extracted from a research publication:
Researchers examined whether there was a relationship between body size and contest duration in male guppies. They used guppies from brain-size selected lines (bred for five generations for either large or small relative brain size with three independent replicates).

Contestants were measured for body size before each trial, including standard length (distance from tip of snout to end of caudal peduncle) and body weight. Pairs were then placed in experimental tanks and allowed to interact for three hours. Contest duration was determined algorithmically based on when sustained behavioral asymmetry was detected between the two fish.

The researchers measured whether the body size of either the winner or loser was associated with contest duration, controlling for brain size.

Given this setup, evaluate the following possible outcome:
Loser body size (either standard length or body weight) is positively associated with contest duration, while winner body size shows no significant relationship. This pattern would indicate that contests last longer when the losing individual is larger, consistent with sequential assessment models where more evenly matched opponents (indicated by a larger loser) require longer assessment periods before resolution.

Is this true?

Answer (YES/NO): NO